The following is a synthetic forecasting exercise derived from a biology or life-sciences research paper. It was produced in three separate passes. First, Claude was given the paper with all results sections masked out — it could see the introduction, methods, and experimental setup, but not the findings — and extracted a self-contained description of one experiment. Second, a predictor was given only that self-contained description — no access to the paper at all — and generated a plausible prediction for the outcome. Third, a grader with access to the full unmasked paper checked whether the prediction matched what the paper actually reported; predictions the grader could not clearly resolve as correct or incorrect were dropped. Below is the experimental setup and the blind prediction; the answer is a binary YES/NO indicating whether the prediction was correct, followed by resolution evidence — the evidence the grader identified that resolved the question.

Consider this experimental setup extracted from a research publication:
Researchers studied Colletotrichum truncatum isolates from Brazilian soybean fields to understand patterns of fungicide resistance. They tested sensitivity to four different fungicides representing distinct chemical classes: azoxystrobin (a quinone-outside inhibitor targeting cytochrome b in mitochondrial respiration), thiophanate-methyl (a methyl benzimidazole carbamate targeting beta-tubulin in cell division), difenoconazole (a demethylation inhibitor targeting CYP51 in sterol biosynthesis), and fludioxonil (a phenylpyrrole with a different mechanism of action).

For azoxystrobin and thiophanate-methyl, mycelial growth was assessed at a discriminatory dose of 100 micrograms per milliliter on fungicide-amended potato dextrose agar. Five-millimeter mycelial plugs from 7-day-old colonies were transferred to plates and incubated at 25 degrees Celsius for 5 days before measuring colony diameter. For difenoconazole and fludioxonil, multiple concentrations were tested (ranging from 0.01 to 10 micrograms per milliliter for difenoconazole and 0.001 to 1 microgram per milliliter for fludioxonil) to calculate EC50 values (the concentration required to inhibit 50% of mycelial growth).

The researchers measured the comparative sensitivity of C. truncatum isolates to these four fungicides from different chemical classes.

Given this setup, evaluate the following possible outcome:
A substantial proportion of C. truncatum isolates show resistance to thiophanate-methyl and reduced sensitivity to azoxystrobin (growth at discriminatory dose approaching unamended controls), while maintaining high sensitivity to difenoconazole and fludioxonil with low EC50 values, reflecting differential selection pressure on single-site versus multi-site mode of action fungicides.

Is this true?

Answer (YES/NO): YES